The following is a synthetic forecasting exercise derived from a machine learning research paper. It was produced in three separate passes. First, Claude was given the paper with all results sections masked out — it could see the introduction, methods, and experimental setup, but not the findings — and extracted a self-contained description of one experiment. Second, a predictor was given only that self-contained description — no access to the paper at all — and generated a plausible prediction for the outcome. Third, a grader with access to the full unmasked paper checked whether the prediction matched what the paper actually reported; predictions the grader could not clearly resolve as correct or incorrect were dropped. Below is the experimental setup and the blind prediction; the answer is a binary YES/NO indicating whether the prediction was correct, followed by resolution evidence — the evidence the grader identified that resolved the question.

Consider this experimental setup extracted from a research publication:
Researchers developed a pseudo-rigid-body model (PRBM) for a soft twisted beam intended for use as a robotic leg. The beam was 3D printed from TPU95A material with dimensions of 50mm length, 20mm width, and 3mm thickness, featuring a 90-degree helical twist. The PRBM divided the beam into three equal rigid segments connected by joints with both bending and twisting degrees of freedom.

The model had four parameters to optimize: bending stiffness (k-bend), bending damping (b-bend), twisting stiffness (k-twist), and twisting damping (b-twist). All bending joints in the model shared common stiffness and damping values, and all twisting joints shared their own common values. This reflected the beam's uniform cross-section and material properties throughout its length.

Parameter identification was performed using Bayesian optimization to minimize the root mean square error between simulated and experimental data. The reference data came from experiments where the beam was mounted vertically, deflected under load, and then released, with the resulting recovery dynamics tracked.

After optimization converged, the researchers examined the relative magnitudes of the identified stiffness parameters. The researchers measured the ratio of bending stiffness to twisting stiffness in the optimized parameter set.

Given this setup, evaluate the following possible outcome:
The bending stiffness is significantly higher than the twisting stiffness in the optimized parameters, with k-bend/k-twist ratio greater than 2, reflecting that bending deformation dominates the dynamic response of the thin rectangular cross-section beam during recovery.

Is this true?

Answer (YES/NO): YES